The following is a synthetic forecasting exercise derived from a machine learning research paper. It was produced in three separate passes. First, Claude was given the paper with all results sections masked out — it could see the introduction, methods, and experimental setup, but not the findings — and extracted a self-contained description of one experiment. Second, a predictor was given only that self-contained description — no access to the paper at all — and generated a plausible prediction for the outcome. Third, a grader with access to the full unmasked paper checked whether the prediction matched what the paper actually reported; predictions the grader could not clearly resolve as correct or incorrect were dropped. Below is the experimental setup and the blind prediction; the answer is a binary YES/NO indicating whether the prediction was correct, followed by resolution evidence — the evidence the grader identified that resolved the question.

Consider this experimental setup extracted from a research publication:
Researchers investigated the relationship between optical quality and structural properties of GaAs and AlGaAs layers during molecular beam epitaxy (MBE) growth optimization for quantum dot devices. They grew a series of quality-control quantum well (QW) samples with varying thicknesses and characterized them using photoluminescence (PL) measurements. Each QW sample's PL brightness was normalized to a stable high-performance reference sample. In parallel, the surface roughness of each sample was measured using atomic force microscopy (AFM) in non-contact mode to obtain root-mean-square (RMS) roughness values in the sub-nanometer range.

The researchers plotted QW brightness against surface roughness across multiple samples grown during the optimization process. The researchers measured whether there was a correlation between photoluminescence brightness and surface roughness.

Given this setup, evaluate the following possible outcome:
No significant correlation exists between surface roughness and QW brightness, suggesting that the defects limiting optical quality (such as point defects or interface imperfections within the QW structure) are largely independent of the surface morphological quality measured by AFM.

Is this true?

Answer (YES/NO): NO